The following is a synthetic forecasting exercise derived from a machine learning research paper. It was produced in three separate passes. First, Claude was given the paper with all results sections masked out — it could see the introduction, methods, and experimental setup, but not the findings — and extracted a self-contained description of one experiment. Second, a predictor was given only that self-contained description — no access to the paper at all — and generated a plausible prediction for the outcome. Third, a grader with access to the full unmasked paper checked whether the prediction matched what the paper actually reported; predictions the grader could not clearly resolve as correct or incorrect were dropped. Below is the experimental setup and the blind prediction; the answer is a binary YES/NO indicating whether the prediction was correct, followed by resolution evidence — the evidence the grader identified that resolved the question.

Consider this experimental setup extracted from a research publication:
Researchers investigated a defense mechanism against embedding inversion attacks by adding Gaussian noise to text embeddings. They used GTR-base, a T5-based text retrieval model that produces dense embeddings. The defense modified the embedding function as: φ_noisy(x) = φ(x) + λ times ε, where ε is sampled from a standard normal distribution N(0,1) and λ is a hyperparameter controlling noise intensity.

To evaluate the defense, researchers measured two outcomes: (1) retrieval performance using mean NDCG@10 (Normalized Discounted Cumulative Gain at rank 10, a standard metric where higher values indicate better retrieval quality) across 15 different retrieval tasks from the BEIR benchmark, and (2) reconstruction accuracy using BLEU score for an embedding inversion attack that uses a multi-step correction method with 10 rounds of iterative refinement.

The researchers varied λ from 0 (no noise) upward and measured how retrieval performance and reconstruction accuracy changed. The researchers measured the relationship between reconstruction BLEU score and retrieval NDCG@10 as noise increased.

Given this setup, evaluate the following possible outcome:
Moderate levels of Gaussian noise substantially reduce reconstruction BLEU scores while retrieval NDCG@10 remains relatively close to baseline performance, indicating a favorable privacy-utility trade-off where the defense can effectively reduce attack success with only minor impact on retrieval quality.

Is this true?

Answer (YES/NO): YES